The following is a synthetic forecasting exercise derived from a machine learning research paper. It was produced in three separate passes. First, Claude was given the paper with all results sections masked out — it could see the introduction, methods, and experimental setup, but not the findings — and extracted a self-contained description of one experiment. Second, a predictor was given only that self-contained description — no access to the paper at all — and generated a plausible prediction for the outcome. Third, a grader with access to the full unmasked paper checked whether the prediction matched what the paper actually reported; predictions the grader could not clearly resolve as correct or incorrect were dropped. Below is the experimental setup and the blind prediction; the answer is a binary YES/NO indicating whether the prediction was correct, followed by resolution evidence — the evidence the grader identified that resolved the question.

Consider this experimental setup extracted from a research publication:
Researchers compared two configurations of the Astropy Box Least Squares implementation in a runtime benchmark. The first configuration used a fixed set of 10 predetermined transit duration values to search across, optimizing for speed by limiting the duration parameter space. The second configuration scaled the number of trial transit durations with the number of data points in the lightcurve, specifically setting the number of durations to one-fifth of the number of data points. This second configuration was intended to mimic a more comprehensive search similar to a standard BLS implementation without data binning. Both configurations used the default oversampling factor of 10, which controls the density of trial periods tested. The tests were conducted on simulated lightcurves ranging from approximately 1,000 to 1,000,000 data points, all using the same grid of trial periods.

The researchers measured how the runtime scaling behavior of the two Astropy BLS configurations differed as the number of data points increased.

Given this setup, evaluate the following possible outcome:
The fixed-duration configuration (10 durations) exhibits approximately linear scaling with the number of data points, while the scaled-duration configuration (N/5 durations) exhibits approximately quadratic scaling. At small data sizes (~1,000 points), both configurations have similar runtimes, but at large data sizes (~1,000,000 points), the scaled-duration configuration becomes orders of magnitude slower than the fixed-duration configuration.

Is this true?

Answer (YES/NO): NO